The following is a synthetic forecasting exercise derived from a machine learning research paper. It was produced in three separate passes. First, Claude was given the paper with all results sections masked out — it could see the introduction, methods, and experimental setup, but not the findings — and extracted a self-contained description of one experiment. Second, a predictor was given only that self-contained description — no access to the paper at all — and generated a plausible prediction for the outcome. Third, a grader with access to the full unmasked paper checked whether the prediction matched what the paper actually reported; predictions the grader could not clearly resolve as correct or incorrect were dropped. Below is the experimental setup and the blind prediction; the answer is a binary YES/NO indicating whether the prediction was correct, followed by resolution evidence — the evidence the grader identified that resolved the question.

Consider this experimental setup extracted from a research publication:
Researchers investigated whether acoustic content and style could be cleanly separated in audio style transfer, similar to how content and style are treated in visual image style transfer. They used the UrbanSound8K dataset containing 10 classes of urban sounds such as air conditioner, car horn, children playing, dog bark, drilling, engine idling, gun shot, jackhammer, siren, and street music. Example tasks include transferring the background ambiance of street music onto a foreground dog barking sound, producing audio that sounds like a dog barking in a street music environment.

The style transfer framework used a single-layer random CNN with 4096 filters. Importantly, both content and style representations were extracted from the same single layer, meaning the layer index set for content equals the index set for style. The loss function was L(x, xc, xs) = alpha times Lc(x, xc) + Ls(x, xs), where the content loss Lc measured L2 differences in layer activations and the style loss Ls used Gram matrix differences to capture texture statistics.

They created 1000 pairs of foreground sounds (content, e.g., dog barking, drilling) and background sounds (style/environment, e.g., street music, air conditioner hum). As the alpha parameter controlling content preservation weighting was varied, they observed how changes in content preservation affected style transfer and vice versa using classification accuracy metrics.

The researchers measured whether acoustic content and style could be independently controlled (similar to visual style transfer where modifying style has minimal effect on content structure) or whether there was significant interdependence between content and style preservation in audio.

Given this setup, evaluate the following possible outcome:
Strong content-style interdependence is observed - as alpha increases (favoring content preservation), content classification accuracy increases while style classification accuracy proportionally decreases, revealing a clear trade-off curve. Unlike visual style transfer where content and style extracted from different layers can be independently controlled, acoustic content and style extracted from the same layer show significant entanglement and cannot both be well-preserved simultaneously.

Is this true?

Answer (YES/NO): YES